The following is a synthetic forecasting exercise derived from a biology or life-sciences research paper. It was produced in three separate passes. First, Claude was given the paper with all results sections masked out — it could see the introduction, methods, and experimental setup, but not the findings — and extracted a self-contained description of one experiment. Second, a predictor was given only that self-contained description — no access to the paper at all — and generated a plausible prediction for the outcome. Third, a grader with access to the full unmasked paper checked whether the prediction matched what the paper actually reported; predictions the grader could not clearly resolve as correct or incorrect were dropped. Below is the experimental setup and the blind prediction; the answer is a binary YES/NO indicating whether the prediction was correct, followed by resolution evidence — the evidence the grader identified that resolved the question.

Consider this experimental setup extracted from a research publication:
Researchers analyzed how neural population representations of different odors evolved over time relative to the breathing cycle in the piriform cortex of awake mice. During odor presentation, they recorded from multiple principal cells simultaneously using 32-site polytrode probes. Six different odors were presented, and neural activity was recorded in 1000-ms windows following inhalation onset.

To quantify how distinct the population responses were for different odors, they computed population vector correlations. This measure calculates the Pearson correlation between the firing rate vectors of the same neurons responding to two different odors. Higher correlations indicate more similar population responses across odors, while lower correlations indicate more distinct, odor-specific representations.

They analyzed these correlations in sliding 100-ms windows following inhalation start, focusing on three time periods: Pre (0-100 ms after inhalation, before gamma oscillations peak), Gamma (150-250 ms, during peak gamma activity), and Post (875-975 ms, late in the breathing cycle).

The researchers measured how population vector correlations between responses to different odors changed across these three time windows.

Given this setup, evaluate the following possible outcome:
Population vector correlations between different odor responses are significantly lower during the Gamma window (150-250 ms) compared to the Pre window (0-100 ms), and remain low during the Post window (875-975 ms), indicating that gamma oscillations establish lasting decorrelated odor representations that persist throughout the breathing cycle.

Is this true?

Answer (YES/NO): NO